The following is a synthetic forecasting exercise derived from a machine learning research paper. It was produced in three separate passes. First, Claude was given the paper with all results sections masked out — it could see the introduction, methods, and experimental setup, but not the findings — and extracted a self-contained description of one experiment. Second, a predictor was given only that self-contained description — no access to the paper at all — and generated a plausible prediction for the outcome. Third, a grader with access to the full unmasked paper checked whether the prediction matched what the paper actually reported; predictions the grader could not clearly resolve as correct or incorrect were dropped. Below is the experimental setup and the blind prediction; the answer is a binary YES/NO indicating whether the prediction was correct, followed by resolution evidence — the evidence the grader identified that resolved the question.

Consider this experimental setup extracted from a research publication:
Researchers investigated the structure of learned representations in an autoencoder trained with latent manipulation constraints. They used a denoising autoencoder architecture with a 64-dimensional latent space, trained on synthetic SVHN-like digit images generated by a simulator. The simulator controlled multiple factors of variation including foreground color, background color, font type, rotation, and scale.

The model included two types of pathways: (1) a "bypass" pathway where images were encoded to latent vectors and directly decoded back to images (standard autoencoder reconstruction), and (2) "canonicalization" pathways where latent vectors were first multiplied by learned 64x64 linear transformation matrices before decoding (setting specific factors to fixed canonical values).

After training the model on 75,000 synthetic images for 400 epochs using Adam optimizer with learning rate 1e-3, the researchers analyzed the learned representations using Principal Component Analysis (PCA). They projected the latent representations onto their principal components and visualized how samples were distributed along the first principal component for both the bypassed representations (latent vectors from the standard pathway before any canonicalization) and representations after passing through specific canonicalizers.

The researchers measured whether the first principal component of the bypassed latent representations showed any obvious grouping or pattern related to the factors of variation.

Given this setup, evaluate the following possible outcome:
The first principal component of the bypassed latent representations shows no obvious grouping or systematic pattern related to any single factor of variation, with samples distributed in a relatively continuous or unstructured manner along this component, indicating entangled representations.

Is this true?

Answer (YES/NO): YES